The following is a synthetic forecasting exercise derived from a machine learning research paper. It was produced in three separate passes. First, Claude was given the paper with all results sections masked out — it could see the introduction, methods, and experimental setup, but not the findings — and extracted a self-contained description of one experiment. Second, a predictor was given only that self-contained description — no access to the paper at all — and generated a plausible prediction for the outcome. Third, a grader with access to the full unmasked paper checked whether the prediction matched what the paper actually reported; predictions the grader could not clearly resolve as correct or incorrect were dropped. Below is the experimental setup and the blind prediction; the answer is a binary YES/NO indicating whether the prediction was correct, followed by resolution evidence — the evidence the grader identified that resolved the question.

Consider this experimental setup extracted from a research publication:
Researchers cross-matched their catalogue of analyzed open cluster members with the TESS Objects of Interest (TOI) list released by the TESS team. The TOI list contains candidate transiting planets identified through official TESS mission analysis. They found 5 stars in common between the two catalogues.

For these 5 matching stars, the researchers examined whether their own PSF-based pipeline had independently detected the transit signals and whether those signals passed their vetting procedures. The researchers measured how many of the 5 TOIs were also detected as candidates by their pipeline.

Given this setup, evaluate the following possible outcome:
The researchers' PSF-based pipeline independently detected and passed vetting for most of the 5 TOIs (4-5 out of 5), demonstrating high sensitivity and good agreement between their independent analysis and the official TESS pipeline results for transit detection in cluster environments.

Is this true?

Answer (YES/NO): NO